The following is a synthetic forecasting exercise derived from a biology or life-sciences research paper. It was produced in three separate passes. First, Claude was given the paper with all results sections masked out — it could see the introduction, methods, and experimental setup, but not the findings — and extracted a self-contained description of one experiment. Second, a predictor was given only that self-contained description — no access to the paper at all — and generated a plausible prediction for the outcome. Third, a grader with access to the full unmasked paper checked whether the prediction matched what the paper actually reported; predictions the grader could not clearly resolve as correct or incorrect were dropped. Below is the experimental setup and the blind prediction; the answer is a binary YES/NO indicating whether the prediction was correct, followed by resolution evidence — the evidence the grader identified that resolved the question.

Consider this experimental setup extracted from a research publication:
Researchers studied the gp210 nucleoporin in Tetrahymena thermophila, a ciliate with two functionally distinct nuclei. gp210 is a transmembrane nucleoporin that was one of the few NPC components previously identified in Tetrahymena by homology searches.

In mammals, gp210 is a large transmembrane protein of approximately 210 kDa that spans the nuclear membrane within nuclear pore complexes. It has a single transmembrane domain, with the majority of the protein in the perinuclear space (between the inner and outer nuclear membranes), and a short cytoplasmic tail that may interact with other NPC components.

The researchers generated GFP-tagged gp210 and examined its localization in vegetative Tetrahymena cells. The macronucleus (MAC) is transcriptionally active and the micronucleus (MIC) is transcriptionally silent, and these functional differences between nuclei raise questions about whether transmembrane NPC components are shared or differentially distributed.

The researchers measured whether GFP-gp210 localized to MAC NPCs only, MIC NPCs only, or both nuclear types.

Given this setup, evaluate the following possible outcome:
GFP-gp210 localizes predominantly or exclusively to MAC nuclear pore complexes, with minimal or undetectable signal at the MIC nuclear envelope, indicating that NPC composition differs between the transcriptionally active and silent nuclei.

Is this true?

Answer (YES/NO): NO